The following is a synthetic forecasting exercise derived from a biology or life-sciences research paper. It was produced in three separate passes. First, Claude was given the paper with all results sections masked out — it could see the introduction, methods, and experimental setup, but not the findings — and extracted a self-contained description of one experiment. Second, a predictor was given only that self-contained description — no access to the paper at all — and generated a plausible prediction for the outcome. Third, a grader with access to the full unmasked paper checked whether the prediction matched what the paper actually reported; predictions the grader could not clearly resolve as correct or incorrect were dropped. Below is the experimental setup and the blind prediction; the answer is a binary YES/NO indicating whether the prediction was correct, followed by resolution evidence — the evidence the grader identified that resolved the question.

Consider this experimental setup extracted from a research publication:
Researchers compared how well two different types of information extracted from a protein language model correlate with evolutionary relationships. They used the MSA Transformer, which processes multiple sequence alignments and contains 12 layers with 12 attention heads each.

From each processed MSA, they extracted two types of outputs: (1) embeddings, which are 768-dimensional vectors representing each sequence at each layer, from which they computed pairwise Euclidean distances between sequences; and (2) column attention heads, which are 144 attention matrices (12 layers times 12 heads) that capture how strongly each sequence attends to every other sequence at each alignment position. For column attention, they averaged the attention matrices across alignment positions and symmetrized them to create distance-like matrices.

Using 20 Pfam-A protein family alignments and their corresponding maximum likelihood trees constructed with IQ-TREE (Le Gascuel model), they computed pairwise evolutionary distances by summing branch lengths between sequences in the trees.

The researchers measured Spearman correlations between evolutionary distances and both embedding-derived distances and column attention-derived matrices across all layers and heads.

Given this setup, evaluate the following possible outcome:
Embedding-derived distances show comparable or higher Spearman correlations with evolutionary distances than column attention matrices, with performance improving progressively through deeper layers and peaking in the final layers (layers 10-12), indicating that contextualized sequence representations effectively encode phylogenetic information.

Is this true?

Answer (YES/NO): NO